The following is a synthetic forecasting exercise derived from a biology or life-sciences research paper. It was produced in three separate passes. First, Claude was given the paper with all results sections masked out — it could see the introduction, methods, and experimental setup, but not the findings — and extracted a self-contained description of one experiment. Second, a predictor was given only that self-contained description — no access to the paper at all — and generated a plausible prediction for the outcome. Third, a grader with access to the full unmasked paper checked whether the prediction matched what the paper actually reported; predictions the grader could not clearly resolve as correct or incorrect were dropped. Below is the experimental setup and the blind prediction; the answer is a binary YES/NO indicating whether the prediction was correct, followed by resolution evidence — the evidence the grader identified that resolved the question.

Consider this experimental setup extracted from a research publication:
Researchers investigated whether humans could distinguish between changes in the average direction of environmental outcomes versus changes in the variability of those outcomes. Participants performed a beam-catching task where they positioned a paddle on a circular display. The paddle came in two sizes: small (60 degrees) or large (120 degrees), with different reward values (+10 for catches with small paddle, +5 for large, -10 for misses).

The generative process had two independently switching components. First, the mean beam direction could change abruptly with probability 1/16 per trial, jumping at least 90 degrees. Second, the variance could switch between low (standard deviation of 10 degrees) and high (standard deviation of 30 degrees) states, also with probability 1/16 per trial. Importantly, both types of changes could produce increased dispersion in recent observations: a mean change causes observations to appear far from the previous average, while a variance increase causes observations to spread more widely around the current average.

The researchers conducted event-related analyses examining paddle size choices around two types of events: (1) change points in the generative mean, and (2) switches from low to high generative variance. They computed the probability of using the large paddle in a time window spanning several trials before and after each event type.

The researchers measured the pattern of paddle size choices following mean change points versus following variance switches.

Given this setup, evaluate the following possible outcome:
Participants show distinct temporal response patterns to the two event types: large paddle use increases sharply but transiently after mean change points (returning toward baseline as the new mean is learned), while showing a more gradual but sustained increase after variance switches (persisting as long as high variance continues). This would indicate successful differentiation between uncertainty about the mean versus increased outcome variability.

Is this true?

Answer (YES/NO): YES